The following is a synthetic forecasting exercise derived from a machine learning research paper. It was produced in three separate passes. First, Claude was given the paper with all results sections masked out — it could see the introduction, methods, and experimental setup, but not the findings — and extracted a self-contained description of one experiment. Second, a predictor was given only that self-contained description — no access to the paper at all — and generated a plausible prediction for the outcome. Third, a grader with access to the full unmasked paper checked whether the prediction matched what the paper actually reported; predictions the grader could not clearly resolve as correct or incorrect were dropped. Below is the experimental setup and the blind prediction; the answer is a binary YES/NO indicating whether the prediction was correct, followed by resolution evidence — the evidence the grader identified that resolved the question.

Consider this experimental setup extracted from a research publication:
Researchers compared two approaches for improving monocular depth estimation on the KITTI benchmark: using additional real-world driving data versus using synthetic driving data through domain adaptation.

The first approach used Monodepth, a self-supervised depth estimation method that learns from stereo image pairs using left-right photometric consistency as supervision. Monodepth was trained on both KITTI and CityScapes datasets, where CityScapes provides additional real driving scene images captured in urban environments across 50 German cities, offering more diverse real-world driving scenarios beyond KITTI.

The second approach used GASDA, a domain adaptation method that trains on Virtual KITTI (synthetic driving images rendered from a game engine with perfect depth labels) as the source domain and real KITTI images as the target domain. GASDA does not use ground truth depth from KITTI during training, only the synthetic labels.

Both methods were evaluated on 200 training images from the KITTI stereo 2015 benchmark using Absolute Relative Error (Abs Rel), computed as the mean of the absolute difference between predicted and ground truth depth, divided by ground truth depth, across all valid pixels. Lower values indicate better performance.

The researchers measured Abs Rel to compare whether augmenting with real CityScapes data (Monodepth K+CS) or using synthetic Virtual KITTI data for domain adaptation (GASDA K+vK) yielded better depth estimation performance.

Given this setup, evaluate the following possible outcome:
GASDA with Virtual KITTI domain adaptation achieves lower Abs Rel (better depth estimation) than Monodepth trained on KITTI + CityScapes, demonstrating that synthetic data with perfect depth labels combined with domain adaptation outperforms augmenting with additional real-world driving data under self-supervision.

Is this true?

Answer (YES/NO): NO